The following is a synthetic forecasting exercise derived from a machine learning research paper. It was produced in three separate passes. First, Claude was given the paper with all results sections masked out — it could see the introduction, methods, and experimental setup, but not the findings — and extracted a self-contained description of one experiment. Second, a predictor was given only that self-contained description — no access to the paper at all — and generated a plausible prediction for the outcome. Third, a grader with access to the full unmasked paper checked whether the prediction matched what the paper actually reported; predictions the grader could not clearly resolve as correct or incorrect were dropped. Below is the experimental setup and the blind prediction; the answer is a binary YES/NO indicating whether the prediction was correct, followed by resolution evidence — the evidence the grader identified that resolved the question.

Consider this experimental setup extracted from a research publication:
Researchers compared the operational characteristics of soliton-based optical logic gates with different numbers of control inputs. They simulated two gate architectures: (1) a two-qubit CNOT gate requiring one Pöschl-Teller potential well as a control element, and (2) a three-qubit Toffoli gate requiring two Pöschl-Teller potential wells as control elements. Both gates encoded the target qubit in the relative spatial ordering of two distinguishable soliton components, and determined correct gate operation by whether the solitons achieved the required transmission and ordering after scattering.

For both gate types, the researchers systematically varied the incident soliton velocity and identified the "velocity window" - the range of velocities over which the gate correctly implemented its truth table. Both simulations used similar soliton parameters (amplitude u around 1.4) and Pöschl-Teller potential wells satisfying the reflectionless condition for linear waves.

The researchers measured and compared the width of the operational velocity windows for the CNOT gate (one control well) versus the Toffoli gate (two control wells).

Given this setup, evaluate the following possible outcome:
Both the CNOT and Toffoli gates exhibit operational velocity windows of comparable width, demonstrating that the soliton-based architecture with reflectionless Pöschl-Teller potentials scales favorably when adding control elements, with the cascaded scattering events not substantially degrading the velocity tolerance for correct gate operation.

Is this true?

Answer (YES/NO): NO